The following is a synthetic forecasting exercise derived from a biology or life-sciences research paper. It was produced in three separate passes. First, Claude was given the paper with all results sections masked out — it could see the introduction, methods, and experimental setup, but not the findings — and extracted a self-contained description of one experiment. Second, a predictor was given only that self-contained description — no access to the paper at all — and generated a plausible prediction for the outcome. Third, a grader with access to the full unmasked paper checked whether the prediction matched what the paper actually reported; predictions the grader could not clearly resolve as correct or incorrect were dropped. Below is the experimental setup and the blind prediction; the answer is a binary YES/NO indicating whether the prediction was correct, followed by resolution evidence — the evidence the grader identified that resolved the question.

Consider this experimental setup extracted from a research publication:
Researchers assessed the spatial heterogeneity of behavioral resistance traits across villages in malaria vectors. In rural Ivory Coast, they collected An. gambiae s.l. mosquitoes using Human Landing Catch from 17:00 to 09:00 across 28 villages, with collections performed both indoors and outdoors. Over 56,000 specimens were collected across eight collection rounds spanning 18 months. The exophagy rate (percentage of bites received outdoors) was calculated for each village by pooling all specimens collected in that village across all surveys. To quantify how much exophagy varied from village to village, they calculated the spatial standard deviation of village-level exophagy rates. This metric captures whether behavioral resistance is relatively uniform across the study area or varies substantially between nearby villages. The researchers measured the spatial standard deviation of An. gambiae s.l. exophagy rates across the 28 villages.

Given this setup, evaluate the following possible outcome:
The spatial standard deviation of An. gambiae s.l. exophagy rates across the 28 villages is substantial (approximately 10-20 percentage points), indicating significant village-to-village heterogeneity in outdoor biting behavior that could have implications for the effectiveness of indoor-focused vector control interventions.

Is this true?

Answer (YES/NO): NO